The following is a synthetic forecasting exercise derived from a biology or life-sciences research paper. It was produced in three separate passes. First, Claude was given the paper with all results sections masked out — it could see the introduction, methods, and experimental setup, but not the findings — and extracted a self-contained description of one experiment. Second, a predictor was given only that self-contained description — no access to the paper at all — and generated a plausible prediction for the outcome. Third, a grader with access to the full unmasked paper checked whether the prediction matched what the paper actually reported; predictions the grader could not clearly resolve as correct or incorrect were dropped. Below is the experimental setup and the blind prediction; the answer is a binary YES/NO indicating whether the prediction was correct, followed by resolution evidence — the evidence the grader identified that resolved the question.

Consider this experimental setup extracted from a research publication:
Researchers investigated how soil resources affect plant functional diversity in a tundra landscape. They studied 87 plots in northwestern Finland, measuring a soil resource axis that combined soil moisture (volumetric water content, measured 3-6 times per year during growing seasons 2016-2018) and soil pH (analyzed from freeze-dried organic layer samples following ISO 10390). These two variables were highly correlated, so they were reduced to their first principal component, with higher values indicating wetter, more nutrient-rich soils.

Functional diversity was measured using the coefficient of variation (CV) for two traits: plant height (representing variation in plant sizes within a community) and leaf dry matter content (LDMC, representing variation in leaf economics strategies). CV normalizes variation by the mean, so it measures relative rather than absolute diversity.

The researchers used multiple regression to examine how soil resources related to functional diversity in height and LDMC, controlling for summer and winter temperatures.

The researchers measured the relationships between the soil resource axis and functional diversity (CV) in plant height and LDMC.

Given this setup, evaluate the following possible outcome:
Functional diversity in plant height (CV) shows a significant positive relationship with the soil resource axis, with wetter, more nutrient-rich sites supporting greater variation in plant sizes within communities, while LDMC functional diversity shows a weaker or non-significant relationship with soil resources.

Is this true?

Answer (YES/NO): NO